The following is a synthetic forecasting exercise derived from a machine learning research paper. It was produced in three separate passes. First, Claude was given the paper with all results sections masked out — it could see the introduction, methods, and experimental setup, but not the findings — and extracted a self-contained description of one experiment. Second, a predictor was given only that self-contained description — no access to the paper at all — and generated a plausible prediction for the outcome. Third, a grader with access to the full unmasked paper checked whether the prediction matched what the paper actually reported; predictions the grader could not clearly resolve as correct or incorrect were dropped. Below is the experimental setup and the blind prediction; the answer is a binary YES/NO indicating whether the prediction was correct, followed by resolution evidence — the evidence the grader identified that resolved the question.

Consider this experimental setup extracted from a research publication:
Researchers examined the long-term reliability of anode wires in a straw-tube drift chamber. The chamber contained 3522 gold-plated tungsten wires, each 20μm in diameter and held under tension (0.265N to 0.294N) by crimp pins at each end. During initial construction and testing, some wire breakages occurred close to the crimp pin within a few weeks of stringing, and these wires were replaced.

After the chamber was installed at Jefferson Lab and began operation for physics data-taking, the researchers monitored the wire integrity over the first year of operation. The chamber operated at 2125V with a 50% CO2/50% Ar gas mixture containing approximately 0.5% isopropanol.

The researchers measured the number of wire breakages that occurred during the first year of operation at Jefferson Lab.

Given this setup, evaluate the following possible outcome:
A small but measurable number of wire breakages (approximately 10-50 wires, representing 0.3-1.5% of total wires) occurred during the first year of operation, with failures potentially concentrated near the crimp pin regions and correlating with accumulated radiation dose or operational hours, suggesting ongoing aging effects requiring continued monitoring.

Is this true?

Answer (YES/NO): NO